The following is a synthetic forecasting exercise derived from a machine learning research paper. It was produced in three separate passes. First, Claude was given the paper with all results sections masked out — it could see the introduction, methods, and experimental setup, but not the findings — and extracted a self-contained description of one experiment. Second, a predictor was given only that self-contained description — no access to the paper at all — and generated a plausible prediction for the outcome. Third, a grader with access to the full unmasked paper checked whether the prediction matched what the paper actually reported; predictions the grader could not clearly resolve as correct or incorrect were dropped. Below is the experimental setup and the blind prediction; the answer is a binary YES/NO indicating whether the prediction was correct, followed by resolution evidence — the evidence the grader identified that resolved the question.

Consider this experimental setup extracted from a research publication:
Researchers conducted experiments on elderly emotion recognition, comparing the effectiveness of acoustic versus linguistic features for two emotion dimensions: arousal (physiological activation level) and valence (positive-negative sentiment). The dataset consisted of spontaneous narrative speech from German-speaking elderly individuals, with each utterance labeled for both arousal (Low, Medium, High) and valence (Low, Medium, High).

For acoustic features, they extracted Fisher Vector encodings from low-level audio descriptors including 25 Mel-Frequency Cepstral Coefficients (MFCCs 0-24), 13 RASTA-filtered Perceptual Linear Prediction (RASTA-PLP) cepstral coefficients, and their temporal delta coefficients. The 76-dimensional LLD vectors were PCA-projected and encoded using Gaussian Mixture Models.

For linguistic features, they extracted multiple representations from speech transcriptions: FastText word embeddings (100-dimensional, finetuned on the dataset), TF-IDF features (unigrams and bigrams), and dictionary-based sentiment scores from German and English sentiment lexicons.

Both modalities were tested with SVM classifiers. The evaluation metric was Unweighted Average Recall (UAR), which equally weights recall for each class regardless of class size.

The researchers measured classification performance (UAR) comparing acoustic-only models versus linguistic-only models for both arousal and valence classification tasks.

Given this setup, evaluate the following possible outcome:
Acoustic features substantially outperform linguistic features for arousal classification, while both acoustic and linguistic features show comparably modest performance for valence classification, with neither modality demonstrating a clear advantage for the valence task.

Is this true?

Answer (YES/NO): NO